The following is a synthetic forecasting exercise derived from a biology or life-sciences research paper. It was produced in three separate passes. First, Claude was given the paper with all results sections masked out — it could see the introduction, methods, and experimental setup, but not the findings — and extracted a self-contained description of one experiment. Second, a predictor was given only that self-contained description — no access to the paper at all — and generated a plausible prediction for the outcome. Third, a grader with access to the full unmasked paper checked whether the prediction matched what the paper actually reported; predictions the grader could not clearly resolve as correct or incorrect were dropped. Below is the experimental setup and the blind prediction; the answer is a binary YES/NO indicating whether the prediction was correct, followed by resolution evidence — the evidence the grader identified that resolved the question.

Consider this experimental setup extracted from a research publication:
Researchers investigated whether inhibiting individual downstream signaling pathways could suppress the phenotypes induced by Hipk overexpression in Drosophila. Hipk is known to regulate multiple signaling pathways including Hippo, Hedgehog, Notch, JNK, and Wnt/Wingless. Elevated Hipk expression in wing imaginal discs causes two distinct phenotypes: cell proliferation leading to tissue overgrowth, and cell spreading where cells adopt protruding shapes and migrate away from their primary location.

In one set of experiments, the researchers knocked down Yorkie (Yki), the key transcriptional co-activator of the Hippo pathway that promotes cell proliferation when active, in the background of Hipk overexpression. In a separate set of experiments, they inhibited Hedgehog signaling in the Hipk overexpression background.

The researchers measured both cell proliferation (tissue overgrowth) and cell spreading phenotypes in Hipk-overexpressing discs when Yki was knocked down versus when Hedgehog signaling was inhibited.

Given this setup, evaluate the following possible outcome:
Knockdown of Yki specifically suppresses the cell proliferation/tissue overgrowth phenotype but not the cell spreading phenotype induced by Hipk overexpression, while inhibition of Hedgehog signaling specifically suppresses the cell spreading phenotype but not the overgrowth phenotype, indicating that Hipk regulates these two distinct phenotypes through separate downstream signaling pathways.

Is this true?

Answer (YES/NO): YES